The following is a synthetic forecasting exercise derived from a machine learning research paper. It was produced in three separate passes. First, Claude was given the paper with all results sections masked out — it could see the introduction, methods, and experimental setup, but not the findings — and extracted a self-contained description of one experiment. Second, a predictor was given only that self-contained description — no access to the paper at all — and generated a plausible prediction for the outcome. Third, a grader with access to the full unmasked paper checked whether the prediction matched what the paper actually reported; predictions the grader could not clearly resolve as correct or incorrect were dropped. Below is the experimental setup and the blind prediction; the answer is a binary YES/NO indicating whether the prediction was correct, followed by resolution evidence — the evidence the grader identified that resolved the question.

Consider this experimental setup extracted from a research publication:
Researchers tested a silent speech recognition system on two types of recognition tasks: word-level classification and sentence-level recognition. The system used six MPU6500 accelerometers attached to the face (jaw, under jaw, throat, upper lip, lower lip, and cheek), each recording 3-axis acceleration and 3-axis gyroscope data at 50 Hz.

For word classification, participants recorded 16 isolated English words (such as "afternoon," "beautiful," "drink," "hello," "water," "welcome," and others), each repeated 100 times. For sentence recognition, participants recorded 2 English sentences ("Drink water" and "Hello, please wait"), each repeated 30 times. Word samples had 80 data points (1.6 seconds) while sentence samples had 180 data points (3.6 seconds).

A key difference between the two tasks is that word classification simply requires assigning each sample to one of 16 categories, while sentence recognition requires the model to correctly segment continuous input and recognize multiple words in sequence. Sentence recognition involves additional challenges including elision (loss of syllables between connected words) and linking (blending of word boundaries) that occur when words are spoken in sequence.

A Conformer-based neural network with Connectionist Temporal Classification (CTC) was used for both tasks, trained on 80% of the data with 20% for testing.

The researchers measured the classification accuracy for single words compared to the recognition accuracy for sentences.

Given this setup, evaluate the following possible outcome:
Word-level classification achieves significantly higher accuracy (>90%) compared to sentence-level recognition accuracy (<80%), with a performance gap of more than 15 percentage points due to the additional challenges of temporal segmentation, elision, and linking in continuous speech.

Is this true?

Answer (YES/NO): NO